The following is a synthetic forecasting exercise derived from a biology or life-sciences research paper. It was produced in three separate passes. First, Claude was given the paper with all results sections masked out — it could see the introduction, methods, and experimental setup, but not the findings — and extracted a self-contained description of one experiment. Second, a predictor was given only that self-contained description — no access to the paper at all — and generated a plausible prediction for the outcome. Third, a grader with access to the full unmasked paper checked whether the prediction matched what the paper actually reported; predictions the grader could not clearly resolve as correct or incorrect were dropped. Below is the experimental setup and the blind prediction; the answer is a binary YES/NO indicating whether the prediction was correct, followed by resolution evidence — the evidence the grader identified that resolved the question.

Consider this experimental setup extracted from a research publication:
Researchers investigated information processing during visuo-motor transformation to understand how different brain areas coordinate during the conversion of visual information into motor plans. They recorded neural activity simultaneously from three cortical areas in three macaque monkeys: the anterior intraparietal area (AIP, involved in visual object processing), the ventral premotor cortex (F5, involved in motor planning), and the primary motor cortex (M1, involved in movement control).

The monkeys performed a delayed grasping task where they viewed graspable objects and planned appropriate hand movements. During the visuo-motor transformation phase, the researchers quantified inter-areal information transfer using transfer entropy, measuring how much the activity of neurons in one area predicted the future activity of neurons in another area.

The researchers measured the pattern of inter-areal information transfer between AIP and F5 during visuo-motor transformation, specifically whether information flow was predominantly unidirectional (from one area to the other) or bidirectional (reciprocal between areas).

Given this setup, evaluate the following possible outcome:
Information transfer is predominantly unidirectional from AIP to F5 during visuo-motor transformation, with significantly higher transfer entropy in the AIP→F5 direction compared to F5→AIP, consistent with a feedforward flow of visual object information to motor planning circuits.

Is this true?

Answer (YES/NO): NO